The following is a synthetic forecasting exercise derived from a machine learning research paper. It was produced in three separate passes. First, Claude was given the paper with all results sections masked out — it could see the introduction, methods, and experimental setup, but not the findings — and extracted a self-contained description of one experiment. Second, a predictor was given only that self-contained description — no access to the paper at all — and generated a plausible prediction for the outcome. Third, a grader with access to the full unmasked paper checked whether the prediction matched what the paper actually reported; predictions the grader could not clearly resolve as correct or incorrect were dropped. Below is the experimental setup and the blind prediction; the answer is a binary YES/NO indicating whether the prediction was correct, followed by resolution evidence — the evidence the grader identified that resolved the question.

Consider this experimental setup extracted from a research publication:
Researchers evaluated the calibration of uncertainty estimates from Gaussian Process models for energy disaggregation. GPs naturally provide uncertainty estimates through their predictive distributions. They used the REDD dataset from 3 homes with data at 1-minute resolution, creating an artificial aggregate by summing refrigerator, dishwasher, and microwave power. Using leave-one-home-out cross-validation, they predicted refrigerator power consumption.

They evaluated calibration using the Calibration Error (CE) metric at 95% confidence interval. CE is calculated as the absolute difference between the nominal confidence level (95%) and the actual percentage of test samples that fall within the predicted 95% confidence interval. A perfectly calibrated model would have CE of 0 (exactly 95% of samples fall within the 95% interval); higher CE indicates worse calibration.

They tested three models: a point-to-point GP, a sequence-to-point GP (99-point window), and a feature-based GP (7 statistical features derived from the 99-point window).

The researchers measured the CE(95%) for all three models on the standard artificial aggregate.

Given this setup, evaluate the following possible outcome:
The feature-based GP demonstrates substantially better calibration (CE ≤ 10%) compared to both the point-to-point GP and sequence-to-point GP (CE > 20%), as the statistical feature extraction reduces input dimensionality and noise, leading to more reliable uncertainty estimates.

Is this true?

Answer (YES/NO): NO